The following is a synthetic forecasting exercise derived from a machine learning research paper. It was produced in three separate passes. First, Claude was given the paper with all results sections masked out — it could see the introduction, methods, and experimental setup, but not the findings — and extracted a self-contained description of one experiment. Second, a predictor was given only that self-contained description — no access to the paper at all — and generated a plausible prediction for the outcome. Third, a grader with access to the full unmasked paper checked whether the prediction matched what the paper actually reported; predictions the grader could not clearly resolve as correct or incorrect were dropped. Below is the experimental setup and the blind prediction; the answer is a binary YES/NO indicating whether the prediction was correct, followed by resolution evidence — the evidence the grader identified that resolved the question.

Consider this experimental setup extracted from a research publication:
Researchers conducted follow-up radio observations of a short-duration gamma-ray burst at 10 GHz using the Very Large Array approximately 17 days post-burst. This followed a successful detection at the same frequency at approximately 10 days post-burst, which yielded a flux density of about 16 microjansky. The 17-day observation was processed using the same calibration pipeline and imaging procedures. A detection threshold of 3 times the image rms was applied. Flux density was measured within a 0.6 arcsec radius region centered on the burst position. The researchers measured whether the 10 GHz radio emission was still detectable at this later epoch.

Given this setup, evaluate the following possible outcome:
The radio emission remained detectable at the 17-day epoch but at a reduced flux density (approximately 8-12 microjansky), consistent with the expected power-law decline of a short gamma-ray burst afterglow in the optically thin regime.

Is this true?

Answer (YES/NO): NO